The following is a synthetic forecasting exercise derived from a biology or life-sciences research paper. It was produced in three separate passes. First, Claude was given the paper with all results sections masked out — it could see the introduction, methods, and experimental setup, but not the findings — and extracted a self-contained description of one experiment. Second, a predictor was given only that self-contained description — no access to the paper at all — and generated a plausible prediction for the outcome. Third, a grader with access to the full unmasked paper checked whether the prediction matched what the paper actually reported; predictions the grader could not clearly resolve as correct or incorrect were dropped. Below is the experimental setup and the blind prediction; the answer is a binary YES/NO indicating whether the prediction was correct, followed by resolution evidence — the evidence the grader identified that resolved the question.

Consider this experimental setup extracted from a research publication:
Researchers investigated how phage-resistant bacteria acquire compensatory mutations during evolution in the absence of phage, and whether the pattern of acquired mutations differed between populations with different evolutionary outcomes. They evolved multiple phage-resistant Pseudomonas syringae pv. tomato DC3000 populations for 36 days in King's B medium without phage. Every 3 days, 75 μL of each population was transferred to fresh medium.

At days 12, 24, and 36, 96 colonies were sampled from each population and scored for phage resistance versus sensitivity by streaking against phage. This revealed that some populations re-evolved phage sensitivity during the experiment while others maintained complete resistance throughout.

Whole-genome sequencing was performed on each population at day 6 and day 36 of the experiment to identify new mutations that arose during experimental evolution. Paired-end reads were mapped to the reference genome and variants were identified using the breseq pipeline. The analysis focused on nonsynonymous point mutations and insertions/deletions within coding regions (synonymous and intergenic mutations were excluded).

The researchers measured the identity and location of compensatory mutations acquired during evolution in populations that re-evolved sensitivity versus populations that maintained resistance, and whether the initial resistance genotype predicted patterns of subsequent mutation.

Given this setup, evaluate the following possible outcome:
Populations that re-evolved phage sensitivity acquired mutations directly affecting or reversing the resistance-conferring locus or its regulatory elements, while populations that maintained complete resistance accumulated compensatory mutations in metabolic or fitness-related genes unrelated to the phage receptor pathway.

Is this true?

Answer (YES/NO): NO